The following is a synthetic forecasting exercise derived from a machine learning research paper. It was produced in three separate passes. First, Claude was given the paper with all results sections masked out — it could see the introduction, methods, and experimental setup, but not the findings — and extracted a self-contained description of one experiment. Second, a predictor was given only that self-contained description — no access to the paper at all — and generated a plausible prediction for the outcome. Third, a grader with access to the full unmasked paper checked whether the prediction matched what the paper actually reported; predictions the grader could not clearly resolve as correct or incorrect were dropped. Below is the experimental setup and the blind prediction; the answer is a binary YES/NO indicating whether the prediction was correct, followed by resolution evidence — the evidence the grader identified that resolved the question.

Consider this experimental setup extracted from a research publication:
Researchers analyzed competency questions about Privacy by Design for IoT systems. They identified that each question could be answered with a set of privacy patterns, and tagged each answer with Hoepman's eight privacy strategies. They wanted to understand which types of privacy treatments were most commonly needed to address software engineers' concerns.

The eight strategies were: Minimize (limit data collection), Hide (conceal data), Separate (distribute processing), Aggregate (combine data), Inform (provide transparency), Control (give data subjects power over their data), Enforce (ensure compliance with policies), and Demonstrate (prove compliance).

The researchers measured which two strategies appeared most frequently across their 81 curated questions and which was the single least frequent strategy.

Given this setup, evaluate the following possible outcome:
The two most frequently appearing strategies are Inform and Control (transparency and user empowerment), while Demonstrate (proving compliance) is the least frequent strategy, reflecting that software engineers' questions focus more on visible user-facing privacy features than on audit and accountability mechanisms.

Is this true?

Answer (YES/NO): NO